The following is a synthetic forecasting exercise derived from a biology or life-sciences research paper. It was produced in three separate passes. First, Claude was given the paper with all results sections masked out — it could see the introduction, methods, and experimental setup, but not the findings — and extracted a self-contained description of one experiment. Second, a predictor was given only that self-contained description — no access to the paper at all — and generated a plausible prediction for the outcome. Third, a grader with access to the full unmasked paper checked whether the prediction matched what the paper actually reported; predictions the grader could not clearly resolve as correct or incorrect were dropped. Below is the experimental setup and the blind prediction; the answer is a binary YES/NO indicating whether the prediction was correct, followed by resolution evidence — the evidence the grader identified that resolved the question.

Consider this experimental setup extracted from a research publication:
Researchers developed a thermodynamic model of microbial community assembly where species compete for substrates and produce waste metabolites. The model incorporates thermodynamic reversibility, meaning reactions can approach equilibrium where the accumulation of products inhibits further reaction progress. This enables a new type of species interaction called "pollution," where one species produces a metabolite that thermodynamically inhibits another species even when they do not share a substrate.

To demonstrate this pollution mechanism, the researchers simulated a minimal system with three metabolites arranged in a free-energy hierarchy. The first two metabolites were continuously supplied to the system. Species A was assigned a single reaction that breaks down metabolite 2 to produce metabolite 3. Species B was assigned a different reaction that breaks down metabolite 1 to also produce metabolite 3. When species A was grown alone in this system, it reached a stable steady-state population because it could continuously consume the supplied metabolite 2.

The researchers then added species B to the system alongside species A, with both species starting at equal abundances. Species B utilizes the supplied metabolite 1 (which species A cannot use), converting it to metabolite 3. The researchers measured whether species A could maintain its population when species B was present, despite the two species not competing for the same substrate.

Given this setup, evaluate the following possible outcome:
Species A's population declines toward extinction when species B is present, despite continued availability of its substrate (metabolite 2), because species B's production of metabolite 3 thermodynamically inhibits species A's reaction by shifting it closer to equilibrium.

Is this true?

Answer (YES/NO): YES